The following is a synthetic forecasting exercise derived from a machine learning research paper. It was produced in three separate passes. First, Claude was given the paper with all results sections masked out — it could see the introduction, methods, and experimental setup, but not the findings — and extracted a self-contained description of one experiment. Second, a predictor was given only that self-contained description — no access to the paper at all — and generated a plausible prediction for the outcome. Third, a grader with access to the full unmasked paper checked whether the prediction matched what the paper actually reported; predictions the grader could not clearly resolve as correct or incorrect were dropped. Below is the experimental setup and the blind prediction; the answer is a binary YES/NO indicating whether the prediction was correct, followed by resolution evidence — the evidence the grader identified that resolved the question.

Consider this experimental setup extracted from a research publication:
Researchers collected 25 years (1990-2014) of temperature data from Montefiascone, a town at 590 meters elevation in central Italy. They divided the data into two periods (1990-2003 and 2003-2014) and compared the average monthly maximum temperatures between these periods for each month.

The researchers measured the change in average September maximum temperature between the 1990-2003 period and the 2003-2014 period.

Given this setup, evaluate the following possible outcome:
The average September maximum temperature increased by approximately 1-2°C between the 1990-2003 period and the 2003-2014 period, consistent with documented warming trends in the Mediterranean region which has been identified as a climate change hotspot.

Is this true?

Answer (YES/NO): NO